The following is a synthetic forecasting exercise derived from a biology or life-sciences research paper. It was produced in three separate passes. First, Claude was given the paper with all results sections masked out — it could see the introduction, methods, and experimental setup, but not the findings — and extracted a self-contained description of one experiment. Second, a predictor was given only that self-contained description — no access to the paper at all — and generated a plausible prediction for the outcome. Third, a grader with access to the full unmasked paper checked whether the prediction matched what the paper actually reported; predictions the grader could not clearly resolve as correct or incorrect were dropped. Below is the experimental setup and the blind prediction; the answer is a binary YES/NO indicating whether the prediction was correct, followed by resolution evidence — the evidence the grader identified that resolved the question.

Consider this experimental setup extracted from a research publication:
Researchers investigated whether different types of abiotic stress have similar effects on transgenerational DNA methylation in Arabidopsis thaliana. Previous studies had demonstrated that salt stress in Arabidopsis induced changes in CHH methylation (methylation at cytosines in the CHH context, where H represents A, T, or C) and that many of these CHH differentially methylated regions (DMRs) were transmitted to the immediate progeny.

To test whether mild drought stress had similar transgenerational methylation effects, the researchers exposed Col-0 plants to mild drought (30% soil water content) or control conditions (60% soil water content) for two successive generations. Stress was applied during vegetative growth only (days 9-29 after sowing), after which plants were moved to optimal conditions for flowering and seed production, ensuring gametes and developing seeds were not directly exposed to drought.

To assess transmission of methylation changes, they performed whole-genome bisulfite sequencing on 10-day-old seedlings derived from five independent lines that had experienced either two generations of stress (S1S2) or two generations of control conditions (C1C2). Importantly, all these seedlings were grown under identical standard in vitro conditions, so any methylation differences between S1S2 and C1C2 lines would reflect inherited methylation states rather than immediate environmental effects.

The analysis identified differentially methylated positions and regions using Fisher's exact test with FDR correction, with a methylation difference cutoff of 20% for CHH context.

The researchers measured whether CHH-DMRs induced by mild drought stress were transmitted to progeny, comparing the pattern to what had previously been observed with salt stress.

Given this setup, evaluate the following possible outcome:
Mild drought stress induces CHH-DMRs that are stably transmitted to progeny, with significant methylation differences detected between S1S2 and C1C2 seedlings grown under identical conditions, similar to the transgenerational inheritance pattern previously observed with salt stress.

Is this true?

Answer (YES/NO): NO